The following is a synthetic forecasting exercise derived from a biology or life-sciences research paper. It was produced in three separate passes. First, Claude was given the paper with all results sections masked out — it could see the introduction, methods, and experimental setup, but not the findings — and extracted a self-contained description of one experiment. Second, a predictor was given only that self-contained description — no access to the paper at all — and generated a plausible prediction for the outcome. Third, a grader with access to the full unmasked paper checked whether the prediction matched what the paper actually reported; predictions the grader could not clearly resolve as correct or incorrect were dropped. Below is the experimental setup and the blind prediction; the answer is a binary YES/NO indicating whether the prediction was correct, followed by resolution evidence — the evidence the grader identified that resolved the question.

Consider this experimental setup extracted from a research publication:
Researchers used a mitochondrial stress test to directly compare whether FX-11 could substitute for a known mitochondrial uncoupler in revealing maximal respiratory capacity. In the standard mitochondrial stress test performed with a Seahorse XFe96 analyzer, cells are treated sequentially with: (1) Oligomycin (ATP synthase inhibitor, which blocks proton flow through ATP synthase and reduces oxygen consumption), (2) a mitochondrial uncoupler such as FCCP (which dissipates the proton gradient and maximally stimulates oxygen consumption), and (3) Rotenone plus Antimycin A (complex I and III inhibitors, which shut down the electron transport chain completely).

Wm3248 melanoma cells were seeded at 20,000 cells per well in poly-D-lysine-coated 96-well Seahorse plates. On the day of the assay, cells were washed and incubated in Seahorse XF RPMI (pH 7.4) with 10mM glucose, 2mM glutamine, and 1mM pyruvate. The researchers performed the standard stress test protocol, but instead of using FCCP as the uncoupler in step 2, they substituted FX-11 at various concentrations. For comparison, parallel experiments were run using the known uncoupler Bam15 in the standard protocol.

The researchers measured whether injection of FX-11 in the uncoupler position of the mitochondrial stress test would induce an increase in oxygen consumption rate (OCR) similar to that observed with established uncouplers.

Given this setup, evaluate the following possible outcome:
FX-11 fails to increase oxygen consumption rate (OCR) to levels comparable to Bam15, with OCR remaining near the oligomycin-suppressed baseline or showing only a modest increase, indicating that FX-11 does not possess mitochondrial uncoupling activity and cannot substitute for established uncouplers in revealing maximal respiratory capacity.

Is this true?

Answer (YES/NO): NO